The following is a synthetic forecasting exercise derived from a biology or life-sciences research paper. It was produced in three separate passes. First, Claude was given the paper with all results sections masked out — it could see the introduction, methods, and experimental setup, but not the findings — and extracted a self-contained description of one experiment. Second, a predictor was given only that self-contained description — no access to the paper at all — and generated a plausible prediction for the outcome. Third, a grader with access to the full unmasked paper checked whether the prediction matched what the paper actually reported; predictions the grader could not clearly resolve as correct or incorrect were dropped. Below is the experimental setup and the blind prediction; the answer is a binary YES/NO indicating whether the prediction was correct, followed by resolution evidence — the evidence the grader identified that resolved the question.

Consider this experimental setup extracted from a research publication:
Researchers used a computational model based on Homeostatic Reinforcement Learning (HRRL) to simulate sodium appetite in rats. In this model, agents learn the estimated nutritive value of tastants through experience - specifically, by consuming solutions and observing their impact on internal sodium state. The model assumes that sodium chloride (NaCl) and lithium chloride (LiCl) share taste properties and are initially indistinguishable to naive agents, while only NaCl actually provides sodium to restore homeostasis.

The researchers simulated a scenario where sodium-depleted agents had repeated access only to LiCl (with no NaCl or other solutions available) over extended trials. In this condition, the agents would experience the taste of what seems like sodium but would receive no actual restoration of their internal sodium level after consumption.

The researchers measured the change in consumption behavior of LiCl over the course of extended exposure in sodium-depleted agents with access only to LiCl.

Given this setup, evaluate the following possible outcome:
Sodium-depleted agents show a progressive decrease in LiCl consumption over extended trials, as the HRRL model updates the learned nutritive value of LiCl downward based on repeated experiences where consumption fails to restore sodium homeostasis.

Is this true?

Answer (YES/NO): YES